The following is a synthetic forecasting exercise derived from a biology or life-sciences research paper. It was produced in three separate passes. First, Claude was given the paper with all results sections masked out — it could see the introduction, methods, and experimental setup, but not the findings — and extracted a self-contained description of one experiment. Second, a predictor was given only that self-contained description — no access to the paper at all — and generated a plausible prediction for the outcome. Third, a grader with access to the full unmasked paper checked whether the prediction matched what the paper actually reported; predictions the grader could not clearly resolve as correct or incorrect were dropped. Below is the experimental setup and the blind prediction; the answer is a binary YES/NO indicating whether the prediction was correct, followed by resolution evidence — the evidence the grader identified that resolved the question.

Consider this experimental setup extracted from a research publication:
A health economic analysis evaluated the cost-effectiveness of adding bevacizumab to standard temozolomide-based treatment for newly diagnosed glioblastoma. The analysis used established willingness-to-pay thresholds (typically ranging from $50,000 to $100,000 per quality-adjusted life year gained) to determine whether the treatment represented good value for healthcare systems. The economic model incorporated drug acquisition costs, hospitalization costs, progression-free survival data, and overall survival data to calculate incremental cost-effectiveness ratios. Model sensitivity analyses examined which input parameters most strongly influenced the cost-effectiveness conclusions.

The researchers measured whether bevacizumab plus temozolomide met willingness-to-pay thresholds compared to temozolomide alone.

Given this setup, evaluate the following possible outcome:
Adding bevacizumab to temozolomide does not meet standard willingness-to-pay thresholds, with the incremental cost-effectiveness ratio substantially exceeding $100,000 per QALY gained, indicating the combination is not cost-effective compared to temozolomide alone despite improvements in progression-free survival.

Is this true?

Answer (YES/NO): YES